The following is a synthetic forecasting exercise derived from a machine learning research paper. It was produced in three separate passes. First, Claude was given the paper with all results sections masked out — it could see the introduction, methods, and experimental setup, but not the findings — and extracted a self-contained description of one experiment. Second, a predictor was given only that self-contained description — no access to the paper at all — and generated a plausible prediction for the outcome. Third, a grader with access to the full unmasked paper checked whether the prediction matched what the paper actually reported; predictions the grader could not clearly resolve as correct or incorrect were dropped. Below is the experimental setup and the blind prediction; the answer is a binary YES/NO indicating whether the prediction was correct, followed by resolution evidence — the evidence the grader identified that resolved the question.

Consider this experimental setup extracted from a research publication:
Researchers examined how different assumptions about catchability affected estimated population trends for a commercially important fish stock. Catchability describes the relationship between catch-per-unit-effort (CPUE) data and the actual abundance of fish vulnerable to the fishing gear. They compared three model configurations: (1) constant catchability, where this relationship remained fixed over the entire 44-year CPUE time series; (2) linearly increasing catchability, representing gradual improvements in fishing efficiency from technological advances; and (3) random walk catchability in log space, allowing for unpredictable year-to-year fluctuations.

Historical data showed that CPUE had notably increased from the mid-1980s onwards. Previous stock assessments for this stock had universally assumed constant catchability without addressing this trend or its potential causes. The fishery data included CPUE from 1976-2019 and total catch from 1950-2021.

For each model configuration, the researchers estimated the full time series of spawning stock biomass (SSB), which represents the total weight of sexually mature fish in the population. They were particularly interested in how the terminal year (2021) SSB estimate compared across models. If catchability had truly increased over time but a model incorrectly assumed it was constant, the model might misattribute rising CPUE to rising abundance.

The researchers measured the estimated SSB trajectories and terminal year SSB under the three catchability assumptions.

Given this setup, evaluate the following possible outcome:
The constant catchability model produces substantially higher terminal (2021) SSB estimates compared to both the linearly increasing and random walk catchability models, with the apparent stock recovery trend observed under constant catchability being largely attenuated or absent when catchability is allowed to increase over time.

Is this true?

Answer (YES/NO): NO